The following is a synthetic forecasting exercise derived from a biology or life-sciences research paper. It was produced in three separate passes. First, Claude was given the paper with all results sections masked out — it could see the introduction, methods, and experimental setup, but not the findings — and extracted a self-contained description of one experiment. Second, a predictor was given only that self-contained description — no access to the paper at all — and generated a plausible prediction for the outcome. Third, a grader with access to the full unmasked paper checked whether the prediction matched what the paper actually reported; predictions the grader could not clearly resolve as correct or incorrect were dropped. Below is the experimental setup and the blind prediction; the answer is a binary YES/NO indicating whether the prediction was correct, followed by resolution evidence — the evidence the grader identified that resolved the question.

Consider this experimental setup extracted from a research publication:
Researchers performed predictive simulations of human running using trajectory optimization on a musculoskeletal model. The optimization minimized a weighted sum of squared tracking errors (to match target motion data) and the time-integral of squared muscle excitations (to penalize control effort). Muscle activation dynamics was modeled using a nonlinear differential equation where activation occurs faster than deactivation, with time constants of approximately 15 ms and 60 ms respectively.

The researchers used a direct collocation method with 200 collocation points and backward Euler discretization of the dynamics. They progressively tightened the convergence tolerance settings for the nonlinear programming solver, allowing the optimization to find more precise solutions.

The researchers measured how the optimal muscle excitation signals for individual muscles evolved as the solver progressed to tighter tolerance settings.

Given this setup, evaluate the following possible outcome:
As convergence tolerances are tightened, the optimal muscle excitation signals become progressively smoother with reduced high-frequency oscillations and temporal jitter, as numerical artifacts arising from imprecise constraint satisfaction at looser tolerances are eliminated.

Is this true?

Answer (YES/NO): NO